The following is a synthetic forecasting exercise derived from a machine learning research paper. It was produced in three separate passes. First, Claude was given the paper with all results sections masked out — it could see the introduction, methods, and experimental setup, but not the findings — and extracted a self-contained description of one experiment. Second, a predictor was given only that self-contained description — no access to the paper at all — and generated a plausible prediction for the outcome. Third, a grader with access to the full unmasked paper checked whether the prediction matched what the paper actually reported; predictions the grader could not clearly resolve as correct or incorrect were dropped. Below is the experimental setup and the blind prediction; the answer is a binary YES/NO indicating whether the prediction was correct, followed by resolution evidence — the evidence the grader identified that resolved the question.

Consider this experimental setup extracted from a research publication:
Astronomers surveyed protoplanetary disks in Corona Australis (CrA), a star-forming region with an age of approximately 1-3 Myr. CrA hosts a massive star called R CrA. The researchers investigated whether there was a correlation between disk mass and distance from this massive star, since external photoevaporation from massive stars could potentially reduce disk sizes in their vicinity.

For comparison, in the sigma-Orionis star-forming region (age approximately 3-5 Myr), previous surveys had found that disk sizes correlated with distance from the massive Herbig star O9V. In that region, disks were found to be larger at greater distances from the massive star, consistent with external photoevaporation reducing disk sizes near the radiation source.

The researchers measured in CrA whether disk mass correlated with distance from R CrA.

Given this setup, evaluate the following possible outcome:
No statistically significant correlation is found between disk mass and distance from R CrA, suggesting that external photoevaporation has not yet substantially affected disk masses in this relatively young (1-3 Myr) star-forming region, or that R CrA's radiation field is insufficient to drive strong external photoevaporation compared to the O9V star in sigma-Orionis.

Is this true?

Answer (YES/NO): YES